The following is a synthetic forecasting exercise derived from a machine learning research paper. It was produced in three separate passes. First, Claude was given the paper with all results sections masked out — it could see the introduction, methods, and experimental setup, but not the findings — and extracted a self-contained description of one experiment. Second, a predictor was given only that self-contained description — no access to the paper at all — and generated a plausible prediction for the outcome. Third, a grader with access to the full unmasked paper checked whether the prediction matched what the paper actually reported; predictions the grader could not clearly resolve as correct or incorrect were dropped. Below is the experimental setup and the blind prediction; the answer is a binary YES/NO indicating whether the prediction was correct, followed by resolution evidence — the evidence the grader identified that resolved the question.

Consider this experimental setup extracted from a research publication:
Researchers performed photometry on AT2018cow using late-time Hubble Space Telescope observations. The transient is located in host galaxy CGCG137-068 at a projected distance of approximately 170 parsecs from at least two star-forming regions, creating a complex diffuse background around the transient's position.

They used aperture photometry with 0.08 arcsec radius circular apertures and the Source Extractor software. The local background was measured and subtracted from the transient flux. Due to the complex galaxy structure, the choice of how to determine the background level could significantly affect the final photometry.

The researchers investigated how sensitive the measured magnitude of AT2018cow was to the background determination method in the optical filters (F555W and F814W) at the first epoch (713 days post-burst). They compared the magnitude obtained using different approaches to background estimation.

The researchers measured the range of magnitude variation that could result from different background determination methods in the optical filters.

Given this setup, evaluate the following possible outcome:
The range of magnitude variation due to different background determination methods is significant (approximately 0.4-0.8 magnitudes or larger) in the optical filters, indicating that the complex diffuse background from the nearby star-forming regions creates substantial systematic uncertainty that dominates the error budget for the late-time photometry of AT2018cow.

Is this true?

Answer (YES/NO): YES